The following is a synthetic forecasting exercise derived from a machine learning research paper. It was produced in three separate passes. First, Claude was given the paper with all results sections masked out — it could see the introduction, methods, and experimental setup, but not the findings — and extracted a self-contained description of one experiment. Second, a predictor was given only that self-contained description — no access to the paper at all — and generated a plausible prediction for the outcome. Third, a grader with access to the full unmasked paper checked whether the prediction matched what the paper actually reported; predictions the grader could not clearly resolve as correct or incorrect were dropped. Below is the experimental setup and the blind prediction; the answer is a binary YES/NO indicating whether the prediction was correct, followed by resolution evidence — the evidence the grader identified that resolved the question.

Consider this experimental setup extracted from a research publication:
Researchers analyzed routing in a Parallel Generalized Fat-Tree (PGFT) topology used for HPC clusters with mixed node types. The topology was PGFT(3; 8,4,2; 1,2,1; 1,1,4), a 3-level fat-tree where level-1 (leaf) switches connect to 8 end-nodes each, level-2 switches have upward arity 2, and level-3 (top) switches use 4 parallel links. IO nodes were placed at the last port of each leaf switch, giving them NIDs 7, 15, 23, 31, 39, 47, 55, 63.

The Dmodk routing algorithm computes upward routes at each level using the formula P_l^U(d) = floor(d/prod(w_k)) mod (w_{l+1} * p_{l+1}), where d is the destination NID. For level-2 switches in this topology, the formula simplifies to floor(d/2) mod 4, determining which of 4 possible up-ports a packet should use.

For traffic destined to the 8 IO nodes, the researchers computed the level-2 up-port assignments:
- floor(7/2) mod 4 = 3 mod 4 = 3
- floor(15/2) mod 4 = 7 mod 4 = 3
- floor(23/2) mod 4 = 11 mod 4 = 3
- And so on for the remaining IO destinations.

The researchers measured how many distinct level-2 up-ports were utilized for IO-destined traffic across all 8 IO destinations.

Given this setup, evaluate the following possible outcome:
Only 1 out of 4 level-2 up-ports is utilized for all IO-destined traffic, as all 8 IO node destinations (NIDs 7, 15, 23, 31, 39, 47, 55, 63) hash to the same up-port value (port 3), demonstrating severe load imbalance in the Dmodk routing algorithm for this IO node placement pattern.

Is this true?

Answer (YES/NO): YES